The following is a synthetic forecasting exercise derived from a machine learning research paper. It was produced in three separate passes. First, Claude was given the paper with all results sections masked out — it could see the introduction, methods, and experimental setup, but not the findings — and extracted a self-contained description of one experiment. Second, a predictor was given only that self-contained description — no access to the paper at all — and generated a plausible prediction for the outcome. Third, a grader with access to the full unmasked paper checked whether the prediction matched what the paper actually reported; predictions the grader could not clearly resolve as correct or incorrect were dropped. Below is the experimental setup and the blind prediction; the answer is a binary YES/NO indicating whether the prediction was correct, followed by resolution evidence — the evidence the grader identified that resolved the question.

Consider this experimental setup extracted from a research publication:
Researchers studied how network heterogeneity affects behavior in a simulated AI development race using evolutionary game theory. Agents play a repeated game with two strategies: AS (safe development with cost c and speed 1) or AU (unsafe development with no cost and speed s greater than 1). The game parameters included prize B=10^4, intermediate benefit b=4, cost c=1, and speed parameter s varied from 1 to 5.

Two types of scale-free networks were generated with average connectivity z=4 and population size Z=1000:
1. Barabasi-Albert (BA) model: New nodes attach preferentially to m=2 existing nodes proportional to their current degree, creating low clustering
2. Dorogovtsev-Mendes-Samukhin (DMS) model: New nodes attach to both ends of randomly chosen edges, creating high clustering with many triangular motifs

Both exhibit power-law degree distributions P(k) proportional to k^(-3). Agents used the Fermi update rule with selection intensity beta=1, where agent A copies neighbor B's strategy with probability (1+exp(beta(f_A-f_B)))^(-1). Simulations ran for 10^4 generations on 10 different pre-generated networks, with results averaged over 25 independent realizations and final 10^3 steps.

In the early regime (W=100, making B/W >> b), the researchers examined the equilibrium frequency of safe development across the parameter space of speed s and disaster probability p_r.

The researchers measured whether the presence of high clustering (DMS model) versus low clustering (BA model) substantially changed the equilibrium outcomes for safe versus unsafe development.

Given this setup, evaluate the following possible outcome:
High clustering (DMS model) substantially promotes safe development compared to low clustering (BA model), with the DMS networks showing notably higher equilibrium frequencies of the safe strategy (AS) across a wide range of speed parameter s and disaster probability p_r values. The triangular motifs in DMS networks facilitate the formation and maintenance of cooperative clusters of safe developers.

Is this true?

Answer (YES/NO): NO